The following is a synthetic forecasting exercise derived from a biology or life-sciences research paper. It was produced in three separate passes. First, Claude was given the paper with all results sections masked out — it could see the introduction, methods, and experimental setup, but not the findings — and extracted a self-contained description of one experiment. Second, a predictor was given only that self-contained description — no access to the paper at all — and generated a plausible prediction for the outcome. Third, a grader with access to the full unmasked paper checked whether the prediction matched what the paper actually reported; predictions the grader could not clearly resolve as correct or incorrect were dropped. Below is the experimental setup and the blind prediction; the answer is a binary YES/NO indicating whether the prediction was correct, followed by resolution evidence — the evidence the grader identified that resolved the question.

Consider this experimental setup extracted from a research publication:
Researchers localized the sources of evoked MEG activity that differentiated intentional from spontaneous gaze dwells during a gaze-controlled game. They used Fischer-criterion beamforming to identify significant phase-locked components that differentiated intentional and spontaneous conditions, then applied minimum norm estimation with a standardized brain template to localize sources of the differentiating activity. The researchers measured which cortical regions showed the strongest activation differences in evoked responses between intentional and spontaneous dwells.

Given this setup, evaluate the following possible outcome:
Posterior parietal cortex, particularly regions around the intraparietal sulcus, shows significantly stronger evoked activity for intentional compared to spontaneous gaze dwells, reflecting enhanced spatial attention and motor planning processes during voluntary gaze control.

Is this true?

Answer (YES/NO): NO